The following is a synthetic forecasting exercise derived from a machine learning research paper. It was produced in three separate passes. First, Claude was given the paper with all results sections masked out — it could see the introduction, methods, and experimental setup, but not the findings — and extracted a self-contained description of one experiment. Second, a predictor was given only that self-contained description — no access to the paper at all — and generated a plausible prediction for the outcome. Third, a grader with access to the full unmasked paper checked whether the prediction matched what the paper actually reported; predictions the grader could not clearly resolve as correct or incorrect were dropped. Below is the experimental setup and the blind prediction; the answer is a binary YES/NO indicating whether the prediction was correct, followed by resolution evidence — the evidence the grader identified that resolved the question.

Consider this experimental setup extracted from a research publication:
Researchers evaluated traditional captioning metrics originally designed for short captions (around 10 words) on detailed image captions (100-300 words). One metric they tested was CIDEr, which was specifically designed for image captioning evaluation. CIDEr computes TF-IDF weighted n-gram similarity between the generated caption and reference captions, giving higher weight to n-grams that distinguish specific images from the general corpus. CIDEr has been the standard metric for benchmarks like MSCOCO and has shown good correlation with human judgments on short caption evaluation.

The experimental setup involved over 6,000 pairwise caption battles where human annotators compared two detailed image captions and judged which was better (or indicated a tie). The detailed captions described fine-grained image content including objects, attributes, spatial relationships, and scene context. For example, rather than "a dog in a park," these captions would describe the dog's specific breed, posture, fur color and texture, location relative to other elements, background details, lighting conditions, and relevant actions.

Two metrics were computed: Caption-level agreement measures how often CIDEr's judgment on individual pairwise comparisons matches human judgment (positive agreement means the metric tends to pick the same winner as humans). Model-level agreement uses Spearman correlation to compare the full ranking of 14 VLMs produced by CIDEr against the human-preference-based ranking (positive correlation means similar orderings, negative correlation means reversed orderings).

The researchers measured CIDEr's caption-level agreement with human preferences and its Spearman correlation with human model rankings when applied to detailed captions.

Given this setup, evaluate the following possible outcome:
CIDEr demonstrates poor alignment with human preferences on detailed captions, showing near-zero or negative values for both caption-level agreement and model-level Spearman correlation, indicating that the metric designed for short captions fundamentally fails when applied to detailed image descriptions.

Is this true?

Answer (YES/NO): NO